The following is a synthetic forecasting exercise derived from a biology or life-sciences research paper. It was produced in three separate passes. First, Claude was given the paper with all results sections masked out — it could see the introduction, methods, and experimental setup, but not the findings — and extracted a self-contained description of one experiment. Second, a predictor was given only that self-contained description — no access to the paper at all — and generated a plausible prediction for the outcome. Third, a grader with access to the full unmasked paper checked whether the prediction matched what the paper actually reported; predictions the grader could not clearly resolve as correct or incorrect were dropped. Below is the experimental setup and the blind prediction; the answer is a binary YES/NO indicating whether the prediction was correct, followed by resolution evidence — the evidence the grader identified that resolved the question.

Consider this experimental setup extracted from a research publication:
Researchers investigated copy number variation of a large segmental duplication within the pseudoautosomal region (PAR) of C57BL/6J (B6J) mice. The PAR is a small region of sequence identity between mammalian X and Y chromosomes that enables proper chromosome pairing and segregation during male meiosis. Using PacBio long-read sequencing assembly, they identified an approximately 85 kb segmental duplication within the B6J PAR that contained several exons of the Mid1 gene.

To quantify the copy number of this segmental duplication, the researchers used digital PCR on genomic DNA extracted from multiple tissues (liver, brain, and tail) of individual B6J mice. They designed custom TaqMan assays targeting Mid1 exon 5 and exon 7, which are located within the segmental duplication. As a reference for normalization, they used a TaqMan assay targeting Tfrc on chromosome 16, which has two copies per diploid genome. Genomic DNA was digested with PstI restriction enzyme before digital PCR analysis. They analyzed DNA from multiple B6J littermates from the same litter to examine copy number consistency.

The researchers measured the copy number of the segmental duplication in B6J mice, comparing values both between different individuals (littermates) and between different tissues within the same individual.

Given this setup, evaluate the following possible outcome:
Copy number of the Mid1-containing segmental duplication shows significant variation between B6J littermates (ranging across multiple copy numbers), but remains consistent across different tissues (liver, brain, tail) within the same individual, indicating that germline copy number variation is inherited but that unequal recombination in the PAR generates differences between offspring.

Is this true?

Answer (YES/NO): YES